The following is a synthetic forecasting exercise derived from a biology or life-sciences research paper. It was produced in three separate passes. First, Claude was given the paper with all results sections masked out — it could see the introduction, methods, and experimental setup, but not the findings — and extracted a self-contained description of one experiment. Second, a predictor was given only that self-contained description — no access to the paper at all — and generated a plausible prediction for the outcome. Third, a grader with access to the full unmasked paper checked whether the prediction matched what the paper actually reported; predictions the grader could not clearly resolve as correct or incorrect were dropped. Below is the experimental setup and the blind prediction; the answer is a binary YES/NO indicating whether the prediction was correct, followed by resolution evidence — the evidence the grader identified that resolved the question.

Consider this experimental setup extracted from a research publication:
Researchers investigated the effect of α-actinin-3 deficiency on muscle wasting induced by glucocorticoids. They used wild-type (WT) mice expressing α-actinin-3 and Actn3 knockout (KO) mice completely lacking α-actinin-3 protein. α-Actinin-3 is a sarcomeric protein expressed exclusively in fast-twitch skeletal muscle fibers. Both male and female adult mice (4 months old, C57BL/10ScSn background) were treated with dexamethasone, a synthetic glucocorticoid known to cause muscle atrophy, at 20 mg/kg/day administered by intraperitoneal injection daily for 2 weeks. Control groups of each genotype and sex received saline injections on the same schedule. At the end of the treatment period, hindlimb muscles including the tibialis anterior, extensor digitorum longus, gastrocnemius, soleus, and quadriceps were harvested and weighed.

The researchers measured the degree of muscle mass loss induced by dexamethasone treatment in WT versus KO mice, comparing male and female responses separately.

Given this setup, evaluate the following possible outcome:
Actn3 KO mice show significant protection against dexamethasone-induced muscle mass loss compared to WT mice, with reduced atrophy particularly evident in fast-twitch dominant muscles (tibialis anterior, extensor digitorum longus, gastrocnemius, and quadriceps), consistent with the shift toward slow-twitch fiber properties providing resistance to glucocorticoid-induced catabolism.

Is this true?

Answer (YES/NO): NO